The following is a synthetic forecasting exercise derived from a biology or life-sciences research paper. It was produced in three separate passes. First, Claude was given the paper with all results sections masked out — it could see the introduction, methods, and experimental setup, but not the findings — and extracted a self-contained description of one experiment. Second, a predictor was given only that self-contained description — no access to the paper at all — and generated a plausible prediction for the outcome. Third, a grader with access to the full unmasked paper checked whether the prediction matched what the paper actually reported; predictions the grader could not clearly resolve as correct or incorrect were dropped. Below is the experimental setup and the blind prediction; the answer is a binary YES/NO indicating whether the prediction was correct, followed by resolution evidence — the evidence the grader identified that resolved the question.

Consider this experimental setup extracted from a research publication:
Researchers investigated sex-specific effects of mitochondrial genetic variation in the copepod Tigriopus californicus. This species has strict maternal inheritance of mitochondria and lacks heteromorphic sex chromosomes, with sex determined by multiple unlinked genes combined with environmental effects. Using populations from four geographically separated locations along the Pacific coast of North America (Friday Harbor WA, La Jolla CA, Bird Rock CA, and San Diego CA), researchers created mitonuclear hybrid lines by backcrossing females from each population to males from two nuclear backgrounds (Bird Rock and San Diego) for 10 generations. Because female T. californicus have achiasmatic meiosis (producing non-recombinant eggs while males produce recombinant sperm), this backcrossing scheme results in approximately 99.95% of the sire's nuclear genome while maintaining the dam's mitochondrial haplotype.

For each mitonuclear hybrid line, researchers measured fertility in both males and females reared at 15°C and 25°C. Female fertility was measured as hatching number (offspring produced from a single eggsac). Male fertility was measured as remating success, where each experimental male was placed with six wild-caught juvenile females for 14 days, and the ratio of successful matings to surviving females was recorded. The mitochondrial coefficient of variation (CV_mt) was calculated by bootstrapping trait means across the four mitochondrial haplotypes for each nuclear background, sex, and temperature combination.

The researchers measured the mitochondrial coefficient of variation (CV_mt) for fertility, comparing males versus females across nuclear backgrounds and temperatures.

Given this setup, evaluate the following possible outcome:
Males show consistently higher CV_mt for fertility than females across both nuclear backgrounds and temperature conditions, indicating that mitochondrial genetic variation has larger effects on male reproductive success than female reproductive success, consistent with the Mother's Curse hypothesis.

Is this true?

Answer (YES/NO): NO